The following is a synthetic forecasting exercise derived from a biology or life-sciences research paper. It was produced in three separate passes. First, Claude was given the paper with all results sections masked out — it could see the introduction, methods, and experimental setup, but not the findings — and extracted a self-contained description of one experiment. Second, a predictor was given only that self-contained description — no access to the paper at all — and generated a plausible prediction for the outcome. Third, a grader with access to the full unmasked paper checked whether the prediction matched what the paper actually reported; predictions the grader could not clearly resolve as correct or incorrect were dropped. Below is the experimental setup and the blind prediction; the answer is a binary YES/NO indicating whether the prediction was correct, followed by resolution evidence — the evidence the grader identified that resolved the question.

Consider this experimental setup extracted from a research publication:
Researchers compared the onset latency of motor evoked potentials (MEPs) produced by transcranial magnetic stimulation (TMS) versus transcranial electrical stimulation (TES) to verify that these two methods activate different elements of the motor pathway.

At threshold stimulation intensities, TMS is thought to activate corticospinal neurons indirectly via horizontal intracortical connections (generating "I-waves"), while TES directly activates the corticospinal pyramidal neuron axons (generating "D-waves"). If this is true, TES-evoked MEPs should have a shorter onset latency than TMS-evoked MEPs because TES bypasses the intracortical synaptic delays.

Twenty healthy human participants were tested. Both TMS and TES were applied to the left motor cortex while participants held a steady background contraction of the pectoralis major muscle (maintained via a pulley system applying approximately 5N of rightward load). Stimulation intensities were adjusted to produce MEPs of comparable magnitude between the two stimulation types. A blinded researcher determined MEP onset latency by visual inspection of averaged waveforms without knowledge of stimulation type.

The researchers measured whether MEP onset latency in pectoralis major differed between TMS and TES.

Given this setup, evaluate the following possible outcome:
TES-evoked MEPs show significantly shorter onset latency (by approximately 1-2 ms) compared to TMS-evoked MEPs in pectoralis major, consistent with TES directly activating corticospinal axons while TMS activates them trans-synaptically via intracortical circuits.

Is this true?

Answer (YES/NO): YES